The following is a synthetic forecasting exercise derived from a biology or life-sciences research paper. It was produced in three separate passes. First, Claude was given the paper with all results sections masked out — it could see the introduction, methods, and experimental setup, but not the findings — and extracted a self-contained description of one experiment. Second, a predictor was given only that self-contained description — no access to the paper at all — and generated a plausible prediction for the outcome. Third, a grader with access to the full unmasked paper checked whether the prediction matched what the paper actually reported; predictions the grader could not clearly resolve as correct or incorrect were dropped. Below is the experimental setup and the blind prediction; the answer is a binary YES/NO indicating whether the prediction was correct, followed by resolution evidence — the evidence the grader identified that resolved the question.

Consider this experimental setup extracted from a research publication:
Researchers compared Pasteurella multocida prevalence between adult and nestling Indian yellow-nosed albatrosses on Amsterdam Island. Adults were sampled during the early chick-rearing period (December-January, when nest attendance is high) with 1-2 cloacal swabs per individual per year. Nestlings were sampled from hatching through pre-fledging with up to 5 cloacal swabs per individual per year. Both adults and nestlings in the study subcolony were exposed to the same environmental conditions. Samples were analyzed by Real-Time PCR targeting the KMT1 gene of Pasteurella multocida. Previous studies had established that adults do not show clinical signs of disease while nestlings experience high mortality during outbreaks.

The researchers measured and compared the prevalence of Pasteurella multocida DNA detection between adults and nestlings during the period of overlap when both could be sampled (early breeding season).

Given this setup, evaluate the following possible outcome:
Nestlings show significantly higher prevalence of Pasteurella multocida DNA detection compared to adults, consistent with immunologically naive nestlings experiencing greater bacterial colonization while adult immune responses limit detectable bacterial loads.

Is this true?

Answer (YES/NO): NO